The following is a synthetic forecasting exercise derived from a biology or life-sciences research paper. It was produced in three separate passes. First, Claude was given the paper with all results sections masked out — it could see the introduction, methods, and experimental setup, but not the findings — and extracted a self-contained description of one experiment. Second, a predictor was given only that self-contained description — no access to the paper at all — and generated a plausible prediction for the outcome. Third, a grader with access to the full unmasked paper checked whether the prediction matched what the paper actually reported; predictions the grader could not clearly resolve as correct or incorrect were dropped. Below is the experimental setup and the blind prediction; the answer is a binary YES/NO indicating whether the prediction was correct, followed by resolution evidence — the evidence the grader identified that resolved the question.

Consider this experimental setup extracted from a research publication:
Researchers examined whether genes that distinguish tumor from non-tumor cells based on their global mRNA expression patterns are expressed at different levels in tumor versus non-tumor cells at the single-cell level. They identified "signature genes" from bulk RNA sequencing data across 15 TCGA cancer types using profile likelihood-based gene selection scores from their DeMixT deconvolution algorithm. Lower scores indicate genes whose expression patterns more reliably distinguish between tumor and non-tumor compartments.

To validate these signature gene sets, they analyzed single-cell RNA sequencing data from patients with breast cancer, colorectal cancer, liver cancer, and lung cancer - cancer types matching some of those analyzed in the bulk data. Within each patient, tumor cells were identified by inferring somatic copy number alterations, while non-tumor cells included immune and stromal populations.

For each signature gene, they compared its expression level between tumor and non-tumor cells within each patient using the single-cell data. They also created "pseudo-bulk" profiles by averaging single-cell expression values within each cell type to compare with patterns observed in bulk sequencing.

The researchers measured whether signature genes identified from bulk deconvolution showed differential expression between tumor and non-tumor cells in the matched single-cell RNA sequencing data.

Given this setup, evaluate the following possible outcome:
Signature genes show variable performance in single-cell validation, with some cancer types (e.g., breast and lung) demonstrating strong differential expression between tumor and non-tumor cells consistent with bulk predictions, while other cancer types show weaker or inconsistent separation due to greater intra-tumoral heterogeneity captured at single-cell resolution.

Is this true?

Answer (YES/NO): NO